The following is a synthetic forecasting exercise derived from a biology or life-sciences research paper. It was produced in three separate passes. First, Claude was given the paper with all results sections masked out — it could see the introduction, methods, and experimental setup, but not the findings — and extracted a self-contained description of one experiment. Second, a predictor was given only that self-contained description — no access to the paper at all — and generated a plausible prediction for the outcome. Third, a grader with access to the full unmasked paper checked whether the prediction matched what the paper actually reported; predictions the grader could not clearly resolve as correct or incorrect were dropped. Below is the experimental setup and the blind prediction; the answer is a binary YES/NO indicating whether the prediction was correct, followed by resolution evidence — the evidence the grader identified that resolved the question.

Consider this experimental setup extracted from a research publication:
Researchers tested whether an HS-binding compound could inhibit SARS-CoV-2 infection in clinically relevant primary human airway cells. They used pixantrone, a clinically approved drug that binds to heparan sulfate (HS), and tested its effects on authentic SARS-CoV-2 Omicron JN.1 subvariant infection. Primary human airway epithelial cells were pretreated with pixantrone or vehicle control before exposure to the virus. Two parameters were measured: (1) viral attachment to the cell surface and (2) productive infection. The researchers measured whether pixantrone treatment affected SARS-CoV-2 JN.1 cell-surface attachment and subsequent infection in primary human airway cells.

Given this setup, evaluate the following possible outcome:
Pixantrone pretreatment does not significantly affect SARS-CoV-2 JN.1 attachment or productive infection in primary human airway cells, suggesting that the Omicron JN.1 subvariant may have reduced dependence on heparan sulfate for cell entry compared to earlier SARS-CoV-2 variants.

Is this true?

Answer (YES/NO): NO